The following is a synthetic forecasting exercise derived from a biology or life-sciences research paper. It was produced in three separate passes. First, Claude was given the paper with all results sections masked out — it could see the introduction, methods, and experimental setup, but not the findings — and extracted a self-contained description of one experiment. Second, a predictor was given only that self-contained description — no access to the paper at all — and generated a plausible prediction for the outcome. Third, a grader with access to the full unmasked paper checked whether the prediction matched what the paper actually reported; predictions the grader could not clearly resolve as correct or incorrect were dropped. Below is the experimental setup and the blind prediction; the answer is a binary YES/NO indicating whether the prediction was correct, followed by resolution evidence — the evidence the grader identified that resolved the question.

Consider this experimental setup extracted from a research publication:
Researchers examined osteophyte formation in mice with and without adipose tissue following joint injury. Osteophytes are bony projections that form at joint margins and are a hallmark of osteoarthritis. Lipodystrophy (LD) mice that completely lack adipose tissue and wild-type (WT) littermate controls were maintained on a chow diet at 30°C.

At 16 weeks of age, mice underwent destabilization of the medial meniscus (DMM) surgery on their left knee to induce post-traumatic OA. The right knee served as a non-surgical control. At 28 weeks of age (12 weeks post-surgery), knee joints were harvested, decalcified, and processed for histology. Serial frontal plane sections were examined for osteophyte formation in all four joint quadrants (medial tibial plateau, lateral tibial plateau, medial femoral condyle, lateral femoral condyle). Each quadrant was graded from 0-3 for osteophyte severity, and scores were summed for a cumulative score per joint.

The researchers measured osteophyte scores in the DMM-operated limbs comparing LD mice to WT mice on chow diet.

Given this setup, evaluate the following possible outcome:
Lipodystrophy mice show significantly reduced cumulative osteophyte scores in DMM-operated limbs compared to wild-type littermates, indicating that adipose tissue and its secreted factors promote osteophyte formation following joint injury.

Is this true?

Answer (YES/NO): NO